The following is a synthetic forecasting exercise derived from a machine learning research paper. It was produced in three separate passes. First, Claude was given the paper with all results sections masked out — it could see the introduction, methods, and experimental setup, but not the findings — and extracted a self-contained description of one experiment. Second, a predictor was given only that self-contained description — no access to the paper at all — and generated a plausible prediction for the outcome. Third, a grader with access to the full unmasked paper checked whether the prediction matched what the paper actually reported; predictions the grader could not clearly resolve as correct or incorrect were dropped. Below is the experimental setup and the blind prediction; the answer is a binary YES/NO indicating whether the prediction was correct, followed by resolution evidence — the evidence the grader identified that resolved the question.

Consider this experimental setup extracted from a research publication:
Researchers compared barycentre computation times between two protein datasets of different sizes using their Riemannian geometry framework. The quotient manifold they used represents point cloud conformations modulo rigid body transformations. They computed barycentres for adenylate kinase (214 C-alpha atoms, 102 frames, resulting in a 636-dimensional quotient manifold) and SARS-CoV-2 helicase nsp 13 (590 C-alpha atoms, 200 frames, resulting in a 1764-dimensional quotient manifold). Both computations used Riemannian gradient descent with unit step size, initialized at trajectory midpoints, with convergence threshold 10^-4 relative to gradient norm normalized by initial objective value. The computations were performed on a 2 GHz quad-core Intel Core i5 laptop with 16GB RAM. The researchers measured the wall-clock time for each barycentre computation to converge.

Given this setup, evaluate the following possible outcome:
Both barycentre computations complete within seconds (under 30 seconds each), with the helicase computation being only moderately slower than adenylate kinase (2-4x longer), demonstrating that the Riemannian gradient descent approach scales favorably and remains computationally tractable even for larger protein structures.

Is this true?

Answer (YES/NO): NO